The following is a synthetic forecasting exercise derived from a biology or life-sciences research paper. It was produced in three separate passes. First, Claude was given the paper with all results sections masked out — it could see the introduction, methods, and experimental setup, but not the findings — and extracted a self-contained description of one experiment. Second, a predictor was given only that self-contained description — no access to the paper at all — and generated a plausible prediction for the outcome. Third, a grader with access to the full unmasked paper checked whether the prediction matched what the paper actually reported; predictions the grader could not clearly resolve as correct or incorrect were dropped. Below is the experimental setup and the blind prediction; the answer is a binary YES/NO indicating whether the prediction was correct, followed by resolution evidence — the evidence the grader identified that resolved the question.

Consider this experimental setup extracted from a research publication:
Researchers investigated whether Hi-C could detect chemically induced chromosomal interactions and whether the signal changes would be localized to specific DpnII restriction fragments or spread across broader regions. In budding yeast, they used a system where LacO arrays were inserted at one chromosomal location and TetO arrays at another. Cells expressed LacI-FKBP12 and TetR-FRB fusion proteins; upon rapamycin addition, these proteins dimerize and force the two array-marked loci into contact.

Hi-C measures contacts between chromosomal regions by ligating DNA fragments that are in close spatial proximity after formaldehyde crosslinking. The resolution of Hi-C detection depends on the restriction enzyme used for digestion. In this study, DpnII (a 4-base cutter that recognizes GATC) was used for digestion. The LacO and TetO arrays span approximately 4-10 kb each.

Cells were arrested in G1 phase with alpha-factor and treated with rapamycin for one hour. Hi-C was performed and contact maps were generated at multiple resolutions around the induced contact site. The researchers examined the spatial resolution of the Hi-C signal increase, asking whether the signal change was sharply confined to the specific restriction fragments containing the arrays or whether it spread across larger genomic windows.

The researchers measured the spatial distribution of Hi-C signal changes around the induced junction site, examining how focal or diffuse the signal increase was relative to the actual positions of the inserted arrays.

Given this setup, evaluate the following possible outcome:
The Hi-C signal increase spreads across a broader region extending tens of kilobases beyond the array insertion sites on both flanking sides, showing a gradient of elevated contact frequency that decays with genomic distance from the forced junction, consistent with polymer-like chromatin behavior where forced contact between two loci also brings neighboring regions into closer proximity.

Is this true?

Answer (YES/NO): YES